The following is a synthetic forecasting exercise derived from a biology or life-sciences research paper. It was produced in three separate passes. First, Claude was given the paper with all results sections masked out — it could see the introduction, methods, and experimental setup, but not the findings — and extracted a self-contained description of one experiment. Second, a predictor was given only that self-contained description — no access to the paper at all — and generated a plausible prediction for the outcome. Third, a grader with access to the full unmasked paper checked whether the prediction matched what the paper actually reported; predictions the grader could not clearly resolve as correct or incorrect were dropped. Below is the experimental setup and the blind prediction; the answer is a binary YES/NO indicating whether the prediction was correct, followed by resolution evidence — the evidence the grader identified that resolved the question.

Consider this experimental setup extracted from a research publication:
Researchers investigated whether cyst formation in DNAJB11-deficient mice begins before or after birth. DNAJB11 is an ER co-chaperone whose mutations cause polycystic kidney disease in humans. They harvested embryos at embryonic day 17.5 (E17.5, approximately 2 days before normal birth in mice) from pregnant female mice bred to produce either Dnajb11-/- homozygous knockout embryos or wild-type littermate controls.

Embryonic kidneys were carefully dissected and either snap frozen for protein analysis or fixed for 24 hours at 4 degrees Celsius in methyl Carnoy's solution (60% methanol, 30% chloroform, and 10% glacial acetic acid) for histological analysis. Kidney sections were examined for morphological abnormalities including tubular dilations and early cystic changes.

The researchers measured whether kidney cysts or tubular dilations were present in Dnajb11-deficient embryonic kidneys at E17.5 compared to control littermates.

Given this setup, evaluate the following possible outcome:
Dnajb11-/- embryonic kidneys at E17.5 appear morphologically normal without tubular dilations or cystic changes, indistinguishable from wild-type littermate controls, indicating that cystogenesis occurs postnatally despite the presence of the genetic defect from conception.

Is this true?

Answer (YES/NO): NO